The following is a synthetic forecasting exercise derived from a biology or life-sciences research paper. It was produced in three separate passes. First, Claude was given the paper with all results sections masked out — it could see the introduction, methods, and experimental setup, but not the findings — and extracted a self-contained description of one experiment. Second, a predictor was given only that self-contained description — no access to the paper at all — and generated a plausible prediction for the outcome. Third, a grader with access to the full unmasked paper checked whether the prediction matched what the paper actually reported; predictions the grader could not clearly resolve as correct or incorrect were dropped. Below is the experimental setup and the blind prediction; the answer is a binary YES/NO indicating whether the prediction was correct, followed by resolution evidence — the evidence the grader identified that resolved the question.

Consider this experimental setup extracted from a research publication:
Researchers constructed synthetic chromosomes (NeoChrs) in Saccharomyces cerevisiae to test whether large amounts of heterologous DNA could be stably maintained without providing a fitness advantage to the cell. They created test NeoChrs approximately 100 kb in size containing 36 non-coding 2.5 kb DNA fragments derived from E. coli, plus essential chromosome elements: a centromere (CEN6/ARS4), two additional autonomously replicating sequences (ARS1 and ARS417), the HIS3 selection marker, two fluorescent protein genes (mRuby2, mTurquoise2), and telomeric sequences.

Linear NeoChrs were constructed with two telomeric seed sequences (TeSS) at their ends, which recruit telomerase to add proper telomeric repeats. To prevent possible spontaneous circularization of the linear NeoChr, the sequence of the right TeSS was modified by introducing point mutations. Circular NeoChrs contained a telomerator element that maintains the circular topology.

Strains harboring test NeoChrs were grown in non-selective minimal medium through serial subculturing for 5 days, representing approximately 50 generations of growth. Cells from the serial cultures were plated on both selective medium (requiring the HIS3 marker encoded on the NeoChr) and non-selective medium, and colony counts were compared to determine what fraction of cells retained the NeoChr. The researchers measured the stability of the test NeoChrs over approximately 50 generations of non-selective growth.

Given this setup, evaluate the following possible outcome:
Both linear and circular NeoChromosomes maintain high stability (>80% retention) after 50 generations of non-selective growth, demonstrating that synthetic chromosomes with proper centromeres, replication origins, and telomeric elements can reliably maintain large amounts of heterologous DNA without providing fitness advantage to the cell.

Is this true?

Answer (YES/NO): YES